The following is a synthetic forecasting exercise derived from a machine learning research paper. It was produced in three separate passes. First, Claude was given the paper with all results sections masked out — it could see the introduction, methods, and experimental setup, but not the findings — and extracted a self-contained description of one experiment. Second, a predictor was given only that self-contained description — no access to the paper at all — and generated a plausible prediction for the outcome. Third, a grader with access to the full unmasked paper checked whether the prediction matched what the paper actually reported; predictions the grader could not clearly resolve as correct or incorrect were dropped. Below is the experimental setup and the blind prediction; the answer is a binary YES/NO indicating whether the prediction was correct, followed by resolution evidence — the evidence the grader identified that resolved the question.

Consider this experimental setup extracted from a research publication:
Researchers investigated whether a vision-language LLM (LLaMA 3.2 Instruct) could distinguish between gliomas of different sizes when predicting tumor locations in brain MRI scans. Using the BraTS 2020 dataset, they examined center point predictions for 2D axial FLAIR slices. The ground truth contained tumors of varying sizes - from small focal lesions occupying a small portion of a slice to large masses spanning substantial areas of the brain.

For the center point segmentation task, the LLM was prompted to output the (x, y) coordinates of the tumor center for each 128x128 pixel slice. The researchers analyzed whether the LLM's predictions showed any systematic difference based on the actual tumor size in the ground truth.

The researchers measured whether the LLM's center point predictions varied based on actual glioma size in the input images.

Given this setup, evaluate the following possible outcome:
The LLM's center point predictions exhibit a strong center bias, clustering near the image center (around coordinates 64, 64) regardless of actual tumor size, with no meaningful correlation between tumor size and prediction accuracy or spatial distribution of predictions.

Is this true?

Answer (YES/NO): YES